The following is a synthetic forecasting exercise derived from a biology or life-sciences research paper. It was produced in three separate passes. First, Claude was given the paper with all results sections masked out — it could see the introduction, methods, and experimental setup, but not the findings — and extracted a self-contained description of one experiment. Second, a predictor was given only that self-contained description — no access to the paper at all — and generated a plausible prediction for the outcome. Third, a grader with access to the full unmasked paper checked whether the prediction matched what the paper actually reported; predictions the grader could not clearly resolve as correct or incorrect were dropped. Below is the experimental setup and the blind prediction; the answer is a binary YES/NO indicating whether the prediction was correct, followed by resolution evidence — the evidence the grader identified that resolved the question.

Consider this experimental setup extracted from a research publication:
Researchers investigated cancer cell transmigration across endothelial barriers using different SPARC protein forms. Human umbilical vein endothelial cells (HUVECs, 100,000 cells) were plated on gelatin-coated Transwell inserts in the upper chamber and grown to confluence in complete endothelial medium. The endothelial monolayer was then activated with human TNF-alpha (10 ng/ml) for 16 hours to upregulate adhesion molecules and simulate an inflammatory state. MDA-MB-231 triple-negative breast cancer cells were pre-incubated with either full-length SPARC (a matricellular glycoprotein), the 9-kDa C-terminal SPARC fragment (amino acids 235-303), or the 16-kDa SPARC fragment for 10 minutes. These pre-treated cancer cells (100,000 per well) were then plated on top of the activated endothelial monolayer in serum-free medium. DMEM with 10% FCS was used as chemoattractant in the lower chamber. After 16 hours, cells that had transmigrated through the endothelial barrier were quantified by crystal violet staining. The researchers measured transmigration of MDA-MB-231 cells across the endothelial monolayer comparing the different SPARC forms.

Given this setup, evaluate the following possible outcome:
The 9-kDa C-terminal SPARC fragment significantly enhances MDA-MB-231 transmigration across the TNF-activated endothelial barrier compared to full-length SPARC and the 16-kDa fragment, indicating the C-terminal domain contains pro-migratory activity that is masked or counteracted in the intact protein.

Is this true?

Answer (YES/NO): NO